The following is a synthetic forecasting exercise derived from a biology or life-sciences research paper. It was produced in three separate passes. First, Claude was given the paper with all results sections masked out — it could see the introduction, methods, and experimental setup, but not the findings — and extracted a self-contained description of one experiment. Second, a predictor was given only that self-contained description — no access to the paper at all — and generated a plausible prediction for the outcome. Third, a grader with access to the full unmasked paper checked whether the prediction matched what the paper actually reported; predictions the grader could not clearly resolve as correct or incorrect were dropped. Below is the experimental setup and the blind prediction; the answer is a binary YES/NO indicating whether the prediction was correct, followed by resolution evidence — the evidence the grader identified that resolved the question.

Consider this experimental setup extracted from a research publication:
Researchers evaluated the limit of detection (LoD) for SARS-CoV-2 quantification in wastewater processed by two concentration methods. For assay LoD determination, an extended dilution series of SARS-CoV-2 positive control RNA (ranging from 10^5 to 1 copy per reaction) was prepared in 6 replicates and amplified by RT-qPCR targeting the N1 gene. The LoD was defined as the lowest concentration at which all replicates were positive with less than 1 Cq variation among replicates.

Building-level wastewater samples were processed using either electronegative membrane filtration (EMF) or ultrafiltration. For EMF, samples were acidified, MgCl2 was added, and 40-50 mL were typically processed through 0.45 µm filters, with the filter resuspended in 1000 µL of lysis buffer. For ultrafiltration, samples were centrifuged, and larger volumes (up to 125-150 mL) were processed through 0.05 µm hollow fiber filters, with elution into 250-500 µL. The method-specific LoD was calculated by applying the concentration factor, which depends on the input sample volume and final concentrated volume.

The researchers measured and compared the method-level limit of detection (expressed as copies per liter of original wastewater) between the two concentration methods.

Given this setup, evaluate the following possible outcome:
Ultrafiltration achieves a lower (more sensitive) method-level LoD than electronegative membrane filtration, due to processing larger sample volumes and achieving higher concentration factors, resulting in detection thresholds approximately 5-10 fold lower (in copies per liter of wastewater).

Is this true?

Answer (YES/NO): NO